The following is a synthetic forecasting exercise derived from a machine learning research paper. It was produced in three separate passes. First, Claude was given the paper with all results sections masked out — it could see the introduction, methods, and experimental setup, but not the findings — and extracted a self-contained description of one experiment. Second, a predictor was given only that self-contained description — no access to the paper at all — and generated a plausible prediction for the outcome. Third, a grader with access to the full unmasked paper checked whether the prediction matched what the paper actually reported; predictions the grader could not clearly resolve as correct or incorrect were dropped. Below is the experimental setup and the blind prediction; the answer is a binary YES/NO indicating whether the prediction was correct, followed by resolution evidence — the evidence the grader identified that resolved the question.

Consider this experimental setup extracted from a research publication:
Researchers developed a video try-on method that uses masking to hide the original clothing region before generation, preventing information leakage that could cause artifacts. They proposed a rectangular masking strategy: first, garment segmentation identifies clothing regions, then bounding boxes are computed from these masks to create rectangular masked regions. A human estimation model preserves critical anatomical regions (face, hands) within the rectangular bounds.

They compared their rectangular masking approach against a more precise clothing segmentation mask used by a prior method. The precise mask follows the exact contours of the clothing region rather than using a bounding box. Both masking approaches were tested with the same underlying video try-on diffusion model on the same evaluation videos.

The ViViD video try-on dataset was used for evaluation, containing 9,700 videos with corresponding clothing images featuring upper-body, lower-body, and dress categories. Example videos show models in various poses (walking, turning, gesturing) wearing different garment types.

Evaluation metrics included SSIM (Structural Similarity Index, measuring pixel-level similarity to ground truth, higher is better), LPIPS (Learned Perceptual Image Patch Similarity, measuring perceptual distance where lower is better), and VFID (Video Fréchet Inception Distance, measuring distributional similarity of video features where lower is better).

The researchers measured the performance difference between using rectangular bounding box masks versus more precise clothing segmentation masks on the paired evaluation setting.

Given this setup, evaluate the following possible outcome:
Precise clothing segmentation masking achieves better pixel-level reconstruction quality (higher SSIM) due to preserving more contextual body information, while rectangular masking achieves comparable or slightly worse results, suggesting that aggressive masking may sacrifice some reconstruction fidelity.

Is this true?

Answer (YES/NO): YES